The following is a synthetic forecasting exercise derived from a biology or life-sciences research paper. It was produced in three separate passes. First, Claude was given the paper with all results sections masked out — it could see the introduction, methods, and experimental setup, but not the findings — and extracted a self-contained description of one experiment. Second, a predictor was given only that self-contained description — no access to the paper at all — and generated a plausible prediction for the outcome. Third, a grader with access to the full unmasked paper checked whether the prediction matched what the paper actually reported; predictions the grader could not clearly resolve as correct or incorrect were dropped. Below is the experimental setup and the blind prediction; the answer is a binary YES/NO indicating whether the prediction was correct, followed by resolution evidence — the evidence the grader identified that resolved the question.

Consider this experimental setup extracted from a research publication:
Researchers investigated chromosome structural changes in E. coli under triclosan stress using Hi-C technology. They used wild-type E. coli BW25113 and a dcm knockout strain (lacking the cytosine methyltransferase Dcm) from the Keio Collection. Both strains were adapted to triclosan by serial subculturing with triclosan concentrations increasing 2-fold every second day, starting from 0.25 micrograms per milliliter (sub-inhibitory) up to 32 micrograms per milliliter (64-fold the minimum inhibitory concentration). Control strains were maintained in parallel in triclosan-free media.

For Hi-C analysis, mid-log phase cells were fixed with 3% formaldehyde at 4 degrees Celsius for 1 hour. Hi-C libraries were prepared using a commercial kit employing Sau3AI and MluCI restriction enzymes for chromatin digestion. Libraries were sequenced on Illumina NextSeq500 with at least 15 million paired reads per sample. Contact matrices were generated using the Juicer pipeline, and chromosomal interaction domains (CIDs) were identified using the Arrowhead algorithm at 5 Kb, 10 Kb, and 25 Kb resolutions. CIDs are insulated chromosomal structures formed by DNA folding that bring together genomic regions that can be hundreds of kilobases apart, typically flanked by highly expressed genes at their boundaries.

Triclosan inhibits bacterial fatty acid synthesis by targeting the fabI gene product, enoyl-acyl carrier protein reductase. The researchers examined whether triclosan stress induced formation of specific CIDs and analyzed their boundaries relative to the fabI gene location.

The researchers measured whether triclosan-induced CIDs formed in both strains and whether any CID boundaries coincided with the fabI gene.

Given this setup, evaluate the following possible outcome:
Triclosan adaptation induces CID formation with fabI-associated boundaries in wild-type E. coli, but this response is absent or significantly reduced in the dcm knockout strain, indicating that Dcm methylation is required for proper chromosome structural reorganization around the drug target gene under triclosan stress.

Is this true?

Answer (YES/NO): NO